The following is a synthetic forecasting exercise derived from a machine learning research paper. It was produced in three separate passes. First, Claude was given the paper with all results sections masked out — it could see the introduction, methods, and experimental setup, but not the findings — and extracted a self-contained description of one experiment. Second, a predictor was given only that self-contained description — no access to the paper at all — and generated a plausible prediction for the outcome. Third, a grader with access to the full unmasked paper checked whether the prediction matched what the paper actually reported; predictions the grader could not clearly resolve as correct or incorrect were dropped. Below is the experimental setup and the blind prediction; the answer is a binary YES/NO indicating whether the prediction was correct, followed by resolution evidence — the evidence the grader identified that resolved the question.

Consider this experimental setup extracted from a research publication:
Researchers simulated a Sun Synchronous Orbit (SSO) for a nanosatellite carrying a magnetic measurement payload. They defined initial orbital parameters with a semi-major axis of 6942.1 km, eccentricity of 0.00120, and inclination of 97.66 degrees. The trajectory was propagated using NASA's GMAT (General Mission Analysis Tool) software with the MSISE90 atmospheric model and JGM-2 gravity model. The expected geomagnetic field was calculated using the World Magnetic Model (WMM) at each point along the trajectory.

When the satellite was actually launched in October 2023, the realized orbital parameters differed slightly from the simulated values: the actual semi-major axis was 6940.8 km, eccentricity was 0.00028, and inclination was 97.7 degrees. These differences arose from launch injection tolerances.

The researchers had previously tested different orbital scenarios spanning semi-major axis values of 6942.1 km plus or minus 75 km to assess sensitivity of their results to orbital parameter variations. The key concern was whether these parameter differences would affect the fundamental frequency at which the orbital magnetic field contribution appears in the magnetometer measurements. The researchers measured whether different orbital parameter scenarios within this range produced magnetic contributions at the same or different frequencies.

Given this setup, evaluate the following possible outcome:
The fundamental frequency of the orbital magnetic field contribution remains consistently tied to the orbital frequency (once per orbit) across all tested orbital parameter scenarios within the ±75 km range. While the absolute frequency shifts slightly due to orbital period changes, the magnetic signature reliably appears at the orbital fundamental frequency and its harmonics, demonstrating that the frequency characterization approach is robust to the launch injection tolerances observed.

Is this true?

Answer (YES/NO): NO